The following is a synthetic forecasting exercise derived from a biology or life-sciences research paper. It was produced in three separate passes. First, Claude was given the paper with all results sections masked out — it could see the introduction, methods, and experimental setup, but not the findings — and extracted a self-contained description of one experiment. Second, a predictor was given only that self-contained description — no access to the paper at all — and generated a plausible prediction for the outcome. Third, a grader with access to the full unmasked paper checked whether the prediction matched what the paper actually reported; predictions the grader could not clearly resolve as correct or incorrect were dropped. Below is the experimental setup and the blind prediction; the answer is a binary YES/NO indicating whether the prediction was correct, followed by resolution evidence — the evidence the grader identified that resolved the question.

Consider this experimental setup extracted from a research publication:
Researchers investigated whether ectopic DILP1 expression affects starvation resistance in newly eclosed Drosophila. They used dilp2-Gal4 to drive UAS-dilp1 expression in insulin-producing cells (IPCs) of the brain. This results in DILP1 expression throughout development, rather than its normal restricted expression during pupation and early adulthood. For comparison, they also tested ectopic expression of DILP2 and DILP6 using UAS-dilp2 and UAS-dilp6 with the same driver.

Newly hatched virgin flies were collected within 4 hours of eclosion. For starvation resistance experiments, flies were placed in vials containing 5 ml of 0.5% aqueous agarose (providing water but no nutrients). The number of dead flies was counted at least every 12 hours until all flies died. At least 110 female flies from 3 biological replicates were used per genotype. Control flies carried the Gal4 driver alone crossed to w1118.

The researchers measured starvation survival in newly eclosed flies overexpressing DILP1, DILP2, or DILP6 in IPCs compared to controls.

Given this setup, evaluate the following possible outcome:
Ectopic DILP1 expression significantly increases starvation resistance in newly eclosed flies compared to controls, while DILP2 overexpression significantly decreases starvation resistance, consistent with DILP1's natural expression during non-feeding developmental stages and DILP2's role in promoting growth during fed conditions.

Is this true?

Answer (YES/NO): NO